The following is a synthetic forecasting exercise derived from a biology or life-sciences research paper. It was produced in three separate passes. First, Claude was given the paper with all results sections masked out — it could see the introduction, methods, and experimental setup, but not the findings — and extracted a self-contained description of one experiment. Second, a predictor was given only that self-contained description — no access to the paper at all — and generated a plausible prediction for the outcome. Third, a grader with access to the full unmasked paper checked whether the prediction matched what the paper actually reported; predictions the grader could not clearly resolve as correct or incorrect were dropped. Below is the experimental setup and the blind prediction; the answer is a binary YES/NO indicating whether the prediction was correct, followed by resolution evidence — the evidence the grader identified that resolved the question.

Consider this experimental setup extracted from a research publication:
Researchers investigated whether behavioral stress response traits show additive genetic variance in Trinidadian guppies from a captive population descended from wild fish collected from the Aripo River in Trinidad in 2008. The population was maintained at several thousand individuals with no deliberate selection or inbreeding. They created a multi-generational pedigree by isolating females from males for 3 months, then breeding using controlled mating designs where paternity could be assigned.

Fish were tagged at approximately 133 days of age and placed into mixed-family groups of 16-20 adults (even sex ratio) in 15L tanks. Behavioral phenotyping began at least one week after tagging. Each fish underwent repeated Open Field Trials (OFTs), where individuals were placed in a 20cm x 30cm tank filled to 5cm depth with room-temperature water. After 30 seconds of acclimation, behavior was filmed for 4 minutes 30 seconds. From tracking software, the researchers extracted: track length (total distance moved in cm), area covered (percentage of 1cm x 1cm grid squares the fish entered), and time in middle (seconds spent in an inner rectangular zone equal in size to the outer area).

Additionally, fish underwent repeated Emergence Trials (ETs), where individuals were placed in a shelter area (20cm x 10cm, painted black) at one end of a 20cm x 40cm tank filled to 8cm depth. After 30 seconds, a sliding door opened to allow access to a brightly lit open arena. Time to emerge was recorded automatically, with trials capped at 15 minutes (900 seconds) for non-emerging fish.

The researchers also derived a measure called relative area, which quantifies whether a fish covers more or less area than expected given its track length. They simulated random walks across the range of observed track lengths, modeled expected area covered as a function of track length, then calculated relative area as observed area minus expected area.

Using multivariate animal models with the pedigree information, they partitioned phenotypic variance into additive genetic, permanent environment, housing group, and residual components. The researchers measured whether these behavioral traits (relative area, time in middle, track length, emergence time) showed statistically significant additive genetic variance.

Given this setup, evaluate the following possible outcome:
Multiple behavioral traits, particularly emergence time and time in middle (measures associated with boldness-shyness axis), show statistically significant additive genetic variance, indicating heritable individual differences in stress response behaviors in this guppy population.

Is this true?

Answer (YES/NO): YES